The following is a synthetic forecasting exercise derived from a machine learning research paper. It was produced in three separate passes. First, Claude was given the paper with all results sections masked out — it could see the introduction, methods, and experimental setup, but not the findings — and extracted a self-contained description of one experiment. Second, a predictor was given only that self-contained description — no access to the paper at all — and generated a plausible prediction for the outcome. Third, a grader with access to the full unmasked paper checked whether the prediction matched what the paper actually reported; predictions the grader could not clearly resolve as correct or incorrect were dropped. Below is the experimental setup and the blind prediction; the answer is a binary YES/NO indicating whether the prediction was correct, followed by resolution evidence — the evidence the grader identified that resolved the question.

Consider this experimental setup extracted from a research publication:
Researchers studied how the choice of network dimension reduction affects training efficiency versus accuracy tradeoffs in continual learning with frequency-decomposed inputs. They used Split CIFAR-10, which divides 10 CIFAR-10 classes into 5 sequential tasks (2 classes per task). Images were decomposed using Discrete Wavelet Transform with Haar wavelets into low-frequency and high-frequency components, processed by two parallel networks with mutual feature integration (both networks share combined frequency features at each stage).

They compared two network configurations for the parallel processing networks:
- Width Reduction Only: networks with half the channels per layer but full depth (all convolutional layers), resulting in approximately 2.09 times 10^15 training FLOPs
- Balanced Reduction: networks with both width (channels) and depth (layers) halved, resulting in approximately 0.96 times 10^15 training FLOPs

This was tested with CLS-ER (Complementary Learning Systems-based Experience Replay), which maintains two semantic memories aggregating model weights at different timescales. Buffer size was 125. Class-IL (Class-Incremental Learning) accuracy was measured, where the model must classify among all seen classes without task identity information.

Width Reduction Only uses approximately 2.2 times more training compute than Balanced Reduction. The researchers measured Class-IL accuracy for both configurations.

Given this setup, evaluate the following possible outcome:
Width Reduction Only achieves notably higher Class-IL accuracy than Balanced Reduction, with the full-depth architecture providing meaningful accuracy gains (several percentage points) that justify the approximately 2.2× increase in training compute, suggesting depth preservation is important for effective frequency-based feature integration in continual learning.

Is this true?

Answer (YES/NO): NO